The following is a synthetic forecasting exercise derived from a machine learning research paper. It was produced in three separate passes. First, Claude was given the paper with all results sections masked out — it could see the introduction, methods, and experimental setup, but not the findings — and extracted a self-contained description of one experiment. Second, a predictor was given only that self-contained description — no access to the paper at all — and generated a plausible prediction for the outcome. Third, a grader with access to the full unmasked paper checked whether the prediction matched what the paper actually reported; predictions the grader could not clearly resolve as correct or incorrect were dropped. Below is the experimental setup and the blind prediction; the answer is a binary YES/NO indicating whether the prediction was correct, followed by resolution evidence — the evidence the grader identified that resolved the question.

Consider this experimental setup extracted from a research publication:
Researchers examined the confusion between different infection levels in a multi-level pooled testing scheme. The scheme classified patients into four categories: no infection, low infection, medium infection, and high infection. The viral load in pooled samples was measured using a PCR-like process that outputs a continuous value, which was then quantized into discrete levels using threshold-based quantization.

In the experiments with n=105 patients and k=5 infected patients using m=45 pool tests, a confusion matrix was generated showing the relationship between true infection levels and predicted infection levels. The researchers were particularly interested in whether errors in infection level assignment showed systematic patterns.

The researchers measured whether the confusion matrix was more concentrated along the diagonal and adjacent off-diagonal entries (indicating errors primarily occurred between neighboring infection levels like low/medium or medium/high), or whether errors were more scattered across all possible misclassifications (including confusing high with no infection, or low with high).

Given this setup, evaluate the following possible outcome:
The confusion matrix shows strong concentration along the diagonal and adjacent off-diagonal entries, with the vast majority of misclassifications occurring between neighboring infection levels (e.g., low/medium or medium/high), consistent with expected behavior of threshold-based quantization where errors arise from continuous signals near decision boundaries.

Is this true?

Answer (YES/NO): YES